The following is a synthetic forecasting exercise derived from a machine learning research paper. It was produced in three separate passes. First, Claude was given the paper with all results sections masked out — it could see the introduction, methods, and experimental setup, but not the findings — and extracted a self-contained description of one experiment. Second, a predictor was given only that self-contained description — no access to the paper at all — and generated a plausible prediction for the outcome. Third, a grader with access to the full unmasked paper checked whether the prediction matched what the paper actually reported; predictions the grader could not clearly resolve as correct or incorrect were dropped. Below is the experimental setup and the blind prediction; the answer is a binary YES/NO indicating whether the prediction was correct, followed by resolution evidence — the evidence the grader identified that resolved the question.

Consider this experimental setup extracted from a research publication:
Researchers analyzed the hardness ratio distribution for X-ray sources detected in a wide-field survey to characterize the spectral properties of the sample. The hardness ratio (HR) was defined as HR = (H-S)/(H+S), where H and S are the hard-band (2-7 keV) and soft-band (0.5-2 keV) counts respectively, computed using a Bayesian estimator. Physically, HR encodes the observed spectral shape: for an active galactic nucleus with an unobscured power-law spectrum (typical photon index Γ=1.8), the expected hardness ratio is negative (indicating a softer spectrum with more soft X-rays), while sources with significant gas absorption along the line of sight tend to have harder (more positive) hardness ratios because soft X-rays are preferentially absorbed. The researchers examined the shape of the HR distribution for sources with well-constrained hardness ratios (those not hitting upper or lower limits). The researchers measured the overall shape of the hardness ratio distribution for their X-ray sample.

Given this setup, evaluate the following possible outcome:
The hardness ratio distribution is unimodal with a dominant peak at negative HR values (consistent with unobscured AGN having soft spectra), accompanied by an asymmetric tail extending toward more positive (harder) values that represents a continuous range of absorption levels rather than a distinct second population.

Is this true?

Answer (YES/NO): NO